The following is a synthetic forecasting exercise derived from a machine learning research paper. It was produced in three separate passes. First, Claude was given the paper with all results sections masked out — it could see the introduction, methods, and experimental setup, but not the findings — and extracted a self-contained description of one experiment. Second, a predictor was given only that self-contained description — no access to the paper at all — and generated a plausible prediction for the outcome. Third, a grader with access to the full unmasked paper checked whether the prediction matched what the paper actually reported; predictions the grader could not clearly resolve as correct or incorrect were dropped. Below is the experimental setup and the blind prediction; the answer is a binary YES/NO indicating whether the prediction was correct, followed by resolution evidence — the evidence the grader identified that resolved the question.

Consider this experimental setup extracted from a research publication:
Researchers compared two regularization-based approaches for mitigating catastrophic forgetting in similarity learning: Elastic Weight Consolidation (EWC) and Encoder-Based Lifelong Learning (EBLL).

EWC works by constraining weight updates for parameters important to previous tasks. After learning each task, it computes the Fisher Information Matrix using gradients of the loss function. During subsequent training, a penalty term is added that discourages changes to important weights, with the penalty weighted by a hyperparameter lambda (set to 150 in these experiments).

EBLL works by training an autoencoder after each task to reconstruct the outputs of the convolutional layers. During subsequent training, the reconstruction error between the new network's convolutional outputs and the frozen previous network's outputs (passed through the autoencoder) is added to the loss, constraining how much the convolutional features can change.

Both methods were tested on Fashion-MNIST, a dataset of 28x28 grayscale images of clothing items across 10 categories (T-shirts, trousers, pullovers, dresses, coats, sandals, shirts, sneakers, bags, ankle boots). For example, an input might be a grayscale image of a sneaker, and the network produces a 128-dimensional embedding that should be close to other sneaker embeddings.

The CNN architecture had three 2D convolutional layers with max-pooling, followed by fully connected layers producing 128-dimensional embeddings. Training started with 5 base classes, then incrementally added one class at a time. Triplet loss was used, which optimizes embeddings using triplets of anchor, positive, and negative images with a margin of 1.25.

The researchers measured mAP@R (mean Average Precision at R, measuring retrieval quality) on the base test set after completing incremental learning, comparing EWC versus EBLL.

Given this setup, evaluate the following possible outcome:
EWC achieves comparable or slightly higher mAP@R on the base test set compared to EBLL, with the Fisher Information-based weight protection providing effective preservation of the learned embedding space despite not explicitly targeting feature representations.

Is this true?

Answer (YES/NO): NO